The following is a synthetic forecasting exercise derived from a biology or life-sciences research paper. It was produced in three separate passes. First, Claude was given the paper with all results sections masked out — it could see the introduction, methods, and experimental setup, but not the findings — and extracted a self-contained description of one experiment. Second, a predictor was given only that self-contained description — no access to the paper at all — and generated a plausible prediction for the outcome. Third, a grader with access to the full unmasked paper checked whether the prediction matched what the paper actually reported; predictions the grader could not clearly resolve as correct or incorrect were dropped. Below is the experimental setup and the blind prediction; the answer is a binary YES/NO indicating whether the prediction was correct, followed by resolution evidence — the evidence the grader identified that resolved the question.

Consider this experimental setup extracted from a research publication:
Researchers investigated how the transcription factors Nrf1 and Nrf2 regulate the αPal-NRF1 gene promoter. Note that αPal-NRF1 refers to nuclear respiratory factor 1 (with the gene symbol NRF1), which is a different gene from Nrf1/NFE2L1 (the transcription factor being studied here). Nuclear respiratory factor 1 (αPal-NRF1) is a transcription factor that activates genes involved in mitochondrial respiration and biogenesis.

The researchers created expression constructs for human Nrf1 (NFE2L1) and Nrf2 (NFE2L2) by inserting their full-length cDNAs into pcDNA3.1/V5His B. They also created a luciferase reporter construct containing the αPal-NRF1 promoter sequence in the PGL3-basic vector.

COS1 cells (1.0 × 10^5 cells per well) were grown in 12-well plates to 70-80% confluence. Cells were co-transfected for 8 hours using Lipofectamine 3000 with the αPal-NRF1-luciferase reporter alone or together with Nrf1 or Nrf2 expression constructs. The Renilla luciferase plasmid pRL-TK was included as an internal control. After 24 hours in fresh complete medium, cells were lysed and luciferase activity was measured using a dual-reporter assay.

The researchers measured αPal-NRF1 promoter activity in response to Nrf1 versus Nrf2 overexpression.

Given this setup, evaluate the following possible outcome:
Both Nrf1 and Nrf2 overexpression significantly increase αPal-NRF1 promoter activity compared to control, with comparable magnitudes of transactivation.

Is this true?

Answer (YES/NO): NO